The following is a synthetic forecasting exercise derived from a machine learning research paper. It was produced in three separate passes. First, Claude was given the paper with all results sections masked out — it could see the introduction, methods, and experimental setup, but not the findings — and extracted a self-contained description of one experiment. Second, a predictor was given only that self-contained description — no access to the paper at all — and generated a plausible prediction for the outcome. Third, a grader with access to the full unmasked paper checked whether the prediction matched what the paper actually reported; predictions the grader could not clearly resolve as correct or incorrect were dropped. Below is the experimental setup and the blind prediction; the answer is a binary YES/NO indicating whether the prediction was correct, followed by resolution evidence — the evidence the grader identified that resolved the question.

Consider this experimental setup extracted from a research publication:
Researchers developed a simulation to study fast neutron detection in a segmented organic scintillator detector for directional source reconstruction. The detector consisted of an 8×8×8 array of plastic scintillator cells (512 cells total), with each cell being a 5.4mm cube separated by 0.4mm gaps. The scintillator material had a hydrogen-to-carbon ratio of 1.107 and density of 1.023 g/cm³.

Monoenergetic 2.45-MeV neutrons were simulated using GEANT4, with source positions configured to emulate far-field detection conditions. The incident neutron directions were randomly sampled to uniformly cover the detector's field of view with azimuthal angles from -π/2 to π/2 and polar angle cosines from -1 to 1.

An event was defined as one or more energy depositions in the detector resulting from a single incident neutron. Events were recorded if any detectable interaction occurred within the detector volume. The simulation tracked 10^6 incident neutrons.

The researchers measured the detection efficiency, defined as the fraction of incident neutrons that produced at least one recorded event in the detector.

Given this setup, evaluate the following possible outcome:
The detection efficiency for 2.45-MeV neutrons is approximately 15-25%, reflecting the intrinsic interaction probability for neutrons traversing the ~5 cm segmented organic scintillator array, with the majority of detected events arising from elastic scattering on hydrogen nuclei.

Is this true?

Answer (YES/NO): NO